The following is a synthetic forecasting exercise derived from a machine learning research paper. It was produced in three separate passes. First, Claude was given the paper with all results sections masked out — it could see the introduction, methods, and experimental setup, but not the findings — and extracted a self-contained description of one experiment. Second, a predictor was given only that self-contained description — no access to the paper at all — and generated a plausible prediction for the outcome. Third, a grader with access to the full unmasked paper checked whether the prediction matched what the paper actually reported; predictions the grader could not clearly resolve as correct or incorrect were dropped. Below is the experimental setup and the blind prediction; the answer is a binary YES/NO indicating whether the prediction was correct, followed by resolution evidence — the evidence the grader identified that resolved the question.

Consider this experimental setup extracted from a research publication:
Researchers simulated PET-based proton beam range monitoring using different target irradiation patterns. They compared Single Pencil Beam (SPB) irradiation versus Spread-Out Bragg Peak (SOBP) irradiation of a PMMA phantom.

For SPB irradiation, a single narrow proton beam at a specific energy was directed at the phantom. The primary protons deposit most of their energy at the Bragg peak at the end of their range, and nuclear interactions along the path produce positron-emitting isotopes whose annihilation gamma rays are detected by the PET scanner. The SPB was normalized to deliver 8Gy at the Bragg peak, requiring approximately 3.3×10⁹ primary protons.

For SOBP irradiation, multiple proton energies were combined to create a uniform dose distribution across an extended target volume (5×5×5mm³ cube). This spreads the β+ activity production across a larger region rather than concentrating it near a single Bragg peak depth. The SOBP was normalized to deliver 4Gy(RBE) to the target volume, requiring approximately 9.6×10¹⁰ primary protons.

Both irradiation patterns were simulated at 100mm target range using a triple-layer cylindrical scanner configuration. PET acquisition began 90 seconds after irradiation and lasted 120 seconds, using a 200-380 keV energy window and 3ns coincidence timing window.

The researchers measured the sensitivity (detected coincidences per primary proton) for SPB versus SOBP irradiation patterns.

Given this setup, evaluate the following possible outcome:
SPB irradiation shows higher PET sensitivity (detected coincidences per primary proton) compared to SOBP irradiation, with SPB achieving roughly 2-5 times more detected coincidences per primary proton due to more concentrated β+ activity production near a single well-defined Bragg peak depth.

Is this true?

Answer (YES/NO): NO